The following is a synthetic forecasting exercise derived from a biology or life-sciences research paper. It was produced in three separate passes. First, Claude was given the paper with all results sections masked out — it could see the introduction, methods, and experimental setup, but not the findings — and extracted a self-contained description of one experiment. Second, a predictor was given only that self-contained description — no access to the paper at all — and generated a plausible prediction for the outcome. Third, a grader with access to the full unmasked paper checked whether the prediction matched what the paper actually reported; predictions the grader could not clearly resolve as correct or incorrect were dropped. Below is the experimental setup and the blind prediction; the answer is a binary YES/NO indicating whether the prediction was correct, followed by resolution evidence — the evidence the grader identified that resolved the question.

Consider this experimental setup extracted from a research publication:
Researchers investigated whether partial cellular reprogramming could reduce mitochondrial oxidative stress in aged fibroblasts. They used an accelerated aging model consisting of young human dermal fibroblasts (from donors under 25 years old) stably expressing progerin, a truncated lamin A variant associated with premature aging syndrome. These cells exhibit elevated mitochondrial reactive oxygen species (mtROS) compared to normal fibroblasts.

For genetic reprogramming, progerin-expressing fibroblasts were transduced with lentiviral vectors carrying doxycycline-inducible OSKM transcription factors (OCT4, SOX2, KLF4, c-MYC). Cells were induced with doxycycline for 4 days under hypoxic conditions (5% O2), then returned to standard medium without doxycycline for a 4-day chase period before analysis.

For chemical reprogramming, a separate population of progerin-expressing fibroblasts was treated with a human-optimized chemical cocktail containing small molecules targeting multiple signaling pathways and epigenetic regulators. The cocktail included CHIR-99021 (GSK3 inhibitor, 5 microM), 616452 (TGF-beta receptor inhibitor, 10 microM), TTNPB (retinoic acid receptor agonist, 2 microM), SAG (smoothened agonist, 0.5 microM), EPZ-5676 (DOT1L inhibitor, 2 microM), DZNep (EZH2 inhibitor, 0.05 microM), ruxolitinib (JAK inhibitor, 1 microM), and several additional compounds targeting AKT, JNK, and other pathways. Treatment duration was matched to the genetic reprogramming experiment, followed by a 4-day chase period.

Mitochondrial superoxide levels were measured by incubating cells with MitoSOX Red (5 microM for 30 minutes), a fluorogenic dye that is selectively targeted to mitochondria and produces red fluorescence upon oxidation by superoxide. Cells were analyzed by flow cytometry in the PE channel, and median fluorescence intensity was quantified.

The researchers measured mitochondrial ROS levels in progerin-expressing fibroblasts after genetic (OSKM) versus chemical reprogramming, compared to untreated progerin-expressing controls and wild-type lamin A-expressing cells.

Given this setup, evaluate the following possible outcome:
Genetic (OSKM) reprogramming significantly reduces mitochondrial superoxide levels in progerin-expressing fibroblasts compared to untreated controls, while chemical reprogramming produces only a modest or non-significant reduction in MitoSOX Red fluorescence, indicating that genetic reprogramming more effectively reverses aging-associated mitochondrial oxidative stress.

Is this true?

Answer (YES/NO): NO